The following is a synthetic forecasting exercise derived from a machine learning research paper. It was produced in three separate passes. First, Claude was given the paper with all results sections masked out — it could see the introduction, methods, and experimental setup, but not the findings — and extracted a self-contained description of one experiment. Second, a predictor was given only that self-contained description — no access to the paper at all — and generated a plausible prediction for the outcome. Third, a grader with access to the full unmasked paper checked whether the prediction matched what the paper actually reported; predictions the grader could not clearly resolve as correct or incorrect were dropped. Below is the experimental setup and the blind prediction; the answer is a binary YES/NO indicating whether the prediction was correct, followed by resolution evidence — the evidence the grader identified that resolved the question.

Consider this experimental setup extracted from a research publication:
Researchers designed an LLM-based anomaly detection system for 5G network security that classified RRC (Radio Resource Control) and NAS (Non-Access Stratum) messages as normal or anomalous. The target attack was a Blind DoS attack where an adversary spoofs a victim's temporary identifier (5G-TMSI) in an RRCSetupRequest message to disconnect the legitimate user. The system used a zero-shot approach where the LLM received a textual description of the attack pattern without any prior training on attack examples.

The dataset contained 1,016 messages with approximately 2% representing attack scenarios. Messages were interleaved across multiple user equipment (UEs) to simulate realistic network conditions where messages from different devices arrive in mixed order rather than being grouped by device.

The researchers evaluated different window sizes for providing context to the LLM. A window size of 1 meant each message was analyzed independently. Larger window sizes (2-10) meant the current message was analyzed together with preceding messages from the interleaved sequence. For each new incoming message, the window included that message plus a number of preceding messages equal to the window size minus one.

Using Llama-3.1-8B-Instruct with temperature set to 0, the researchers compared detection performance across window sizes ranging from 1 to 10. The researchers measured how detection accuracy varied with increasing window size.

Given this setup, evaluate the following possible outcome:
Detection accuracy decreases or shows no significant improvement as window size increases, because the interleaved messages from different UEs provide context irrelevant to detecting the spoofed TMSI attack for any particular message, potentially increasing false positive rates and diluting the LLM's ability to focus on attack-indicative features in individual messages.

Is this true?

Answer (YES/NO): YES